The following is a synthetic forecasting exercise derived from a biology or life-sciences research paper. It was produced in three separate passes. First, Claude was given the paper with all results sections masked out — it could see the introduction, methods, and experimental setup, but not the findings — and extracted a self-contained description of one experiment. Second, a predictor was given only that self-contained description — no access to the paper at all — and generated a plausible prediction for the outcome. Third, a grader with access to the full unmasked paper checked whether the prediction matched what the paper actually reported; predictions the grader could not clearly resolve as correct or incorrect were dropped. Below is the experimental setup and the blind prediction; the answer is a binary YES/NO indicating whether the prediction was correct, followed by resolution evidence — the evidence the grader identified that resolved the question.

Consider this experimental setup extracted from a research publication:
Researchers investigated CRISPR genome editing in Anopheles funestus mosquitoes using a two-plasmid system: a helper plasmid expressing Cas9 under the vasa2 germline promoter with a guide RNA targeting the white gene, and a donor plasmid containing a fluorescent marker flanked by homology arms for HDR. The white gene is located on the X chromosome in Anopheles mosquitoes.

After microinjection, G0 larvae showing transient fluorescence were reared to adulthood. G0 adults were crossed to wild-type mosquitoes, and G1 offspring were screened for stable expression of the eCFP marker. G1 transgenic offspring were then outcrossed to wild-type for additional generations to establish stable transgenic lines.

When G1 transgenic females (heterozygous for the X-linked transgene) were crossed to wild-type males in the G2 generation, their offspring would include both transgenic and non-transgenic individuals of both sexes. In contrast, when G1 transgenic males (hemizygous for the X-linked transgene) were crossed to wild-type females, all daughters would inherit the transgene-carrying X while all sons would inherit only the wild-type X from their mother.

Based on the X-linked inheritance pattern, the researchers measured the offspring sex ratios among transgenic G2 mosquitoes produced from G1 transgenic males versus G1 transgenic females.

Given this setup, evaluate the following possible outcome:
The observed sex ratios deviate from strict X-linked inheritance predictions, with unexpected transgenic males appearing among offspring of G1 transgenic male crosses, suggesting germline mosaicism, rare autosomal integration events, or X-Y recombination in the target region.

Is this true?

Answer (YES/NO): NO